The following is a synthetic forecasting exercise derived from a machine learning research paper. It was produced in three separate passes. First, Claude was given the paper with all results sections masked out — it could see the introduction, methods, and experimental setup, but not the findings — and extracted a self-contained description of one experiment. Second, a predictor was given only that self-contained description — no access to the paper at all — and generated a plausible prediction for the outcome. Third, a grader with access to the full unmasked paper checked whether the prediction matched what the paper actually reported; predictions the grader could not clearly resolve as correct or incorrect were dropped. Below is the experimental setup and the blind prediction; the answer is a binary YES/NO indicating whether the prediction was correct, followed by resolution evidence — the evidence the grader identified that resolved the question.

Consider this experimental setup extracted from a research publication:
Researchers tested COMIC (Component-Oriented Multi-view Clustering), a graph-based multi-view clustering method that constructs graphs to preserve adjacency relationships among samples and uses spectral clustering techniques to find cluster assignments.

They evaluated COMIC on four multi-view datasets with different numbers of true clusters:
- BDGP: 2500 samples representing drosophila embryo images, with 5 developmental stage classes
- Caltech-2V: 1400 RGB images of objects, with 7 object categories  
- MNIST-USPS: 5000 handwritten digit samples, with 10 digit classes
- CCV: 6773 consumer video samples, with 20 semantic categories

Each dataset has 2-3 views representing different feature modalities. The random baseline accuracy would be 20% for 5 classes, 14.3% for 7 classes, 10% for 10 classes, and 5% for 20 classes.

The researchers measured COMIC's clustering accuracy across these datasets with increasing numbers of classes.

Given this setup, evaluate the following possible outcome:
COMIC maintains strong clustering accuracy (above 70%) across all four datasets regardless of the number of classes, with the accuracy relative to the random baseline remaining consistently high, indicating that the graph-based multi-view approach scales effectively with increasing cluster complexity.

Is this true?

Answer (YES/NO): NO